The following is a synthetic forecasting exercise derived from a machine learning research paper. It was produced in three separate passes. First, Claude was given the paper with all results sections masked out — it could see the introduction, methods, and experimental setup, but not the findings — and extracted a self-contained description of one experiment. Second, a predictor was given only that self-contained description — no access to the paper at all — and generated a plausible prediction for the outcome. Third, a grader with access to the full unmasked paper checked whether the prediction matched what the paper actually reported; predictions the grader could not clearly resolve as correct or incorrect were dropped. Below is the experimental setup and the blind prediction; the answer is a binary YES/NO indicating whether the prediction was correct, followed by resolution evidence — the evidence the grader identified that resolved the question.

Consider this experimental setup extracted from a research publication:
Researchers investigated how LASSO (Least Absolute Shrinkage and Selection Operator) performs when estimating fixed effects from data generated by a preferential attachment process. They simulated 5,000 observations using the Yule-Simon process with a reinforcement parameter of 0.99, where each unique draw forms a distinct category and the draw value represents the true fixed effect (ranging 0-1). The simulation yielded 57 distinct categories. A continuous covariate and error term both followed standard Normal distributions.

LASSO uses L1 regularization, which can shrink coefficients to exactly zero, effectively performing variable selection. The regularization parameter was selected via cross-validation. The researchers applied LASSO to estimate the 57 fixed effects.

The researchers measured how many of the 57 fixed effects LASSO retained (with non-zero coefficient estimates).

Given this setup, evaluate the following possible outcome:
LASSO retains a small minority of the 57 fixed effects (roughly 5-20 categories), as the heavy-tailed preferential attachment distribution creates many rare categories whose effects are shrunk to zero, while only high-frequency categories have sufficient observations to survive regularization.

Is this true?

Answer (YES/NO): NO